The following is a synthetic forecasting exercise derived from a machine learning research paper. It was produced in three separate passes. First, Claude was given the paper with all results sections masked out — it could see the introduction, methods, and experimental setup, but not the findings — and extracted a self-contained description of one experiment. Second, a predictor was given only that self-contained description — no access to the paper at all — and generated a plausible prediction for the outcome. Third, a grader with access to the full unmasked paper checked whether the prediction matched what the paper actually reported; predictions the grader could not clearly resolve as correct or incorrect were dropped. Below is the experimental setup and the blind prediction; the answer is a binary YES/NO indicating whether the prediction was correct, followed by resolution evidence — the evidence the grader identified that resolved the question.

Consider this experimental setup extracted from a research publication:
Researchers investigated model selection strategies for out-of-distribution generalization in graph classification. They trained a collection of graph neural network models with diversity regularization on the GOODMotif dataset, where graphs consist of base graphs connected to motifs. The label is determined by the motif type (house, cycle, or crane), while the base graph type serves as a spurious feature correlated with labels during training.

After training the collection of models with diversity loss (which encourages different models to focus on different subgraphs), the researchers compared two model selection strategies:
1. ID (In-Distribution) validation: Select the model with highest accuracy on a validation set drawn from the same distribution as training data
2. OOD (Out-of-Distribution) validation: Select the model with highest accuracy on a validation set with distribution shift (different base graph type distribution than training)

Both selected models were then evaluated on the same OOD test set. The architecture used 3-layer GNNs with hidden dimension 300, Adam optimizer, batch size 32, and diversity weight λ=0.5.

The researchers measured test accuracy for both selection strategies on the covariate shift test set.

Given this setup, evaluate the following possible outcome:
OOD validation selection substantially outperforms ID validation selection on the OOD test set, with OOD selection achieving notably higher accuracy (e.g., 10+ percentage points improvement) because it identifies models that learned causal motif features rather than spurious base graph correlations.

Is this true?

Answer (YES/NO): NO